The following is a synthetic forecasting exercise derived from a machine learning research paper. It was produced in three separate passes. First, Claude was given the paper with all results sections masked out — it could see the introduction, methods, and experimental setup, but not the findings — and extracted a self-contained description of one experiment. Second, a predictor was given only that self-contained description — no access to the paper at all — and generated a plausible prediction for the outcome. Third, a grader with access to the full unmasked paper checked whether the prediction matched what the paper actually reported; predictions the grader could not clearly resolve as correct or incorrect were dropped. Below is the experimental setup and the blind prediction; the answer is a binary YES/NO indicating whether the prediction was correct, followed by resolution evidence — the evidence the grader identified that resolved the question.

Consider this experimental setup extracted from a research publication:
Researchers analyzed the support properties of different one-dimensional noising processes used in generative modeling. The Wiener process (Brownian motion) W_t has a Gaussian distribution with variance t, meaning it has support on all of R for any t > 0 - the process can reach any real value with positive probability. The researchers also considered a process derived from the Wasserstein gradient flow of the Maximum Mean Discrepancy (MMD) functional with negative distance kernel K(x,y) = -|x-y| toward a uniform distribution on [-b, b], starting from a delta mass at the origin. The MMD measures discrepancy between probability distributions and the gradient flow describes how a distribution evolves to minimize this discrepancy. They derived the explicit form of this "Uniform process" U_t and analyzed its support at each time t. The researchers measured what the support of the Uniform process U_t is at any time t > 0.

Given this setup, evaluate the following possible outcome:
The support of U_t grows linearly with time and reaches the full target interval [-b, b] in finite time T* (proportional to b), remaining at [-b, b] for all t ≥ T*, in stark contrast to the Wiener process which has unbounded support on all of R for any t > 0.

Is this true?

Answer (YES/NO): NO